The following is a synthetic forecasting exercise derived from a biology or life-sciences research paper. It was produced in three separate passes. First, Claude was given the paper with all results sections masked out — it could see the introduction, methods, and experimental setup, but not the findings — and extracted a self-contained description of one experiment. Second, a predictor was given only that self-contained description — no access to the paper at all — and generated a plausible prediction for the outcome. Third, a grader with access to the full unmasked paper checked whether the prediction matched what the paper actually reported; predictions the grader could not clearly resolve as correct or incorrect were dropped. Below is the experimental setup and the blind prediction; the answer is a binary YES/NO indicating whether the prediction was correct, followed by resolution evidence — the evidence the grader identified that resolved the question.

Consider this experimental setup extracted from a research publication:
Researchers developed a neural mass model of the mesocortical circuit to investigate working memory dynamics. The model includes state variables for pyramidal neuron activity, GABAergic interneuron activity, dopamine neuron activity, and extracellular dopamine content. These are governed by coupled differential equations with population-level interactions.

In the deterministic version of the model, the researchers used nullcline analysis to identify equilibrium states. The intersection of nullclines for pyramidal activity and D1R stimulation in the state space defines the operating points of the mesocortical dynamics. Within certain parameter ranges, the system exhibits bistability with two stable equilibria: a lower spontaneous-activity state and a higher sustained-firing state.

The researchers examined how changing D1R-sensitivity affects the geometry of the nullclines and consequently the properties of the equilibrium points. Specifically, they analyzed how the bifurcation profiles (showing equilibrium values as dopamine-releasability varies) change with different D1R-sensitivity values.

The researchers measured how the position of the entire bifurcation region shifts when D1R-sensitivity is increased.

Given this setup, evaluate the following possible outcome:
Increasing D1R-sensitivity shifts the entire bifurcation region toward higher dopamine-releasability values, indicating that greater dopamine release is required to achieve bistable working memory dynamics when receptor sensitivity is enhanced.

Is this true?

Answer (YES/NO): NO